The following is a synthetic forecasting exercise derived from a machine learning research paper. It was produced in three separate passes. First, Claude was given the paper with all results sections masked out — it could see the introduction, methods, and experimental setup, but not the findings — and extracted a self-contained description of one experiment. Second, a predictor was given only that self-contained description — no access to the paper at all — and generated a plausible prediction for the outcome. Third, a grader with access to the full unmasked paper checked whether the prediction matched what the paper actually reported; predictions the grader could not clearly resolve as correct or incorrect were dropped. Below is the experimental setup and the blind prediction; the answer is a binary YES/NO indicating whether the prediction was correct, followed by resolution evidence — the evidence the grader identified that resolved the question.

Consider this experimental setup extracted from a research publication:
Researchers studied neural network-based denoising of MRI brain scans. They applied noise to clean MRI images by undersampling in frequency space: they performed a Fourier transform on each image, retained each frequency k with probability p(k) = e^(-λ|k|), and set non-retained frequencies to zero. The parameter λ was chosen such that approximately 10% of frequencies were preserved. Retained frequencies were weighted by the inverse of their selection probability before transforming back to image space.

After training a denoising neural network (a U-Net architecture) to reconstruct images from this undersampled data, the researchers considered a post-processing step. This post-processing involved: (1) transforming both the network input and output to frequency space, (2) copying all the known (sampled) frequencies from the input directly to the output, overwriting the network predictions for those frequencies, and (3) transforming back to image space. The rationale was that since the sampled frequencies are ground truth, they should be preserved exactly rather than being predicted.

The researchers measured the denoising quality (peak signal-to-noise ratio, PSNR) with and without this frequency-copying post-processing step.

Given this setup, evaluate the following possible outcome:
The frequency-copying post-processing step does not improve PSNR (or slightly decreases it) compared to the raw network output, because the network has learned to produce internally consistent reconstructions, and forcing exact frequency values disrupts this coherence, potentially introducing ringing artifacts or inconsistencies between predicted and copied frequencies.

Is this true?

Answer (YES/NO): NO